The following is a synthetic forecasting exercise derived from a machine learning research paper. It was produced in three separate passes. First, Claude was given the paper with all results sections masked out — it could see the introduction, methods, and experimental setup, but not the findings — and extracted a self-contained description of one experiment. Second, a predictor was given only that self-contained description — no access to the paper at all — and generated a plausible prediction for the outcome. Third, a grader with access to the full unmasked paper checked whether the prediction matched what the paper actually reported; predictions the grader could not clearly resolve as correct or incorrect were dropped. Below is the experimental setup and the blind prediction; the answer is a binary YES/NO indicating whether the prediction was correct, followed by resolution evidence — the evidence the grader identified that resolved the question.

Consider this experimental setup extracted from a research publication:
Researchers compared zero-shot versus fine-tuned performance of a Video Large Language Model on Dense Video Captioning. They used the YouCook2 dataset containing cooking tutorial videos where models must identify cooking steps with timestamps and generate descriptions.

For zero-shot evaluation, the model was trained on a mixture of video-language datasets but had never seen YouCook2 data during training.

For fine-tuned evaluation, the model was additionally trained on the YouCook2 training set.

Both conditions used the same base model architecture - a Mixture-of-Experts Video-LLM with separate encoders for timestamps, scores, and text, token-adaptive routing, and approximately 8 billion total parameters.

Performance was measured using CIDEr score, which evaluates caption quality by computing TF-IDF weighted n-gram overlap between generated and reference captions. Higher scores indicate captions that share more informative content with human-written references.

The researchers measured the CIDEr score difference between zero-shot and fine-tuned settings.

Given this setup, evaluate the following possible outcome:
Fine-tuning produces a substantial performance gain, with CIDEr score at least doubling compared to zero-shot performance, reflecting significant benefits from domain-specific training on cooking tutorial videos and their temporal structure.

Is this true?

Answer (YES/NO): YES